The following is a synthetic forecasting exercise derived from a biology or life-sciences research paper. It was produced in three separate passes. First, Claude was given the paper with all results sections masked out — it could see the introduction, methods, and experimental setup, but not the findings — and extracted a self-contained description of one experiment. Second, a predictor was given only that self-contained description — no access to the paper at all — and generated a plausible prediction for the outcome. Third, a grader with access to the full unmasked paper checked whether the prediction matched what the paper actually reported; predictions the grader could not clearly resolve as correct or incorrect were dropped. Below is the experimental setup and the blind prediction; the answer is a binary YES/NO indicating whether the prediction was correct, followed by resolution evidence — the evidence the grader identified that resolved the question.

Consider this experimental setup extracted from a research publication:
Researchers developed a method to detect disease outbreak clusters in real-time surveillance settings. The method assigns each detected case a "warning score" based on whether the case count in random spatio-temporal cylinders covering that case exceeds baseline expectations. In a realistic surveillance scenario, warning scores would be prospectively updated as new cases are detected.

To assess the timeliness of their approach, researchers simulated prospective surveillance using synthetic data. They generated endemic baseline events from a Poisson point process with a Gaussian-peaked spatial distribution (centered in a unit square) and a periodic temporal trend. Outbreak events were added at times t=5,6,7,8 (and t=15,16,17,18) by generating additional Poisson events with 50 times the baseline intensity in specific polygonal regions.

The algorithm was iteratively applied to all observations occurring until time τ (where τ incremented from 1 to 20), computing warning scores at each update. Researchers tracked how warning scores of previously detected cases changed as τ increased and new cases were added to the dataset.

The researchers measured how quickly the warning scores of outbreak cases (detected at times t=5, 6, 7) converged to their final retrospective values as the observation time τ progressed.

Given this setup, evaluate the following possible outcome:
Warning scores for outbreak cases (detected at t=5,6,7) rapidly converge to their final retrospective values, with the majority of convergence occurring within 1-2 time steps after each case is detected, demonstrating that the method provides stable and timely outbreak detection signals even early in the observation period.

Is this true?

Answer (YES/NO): YES